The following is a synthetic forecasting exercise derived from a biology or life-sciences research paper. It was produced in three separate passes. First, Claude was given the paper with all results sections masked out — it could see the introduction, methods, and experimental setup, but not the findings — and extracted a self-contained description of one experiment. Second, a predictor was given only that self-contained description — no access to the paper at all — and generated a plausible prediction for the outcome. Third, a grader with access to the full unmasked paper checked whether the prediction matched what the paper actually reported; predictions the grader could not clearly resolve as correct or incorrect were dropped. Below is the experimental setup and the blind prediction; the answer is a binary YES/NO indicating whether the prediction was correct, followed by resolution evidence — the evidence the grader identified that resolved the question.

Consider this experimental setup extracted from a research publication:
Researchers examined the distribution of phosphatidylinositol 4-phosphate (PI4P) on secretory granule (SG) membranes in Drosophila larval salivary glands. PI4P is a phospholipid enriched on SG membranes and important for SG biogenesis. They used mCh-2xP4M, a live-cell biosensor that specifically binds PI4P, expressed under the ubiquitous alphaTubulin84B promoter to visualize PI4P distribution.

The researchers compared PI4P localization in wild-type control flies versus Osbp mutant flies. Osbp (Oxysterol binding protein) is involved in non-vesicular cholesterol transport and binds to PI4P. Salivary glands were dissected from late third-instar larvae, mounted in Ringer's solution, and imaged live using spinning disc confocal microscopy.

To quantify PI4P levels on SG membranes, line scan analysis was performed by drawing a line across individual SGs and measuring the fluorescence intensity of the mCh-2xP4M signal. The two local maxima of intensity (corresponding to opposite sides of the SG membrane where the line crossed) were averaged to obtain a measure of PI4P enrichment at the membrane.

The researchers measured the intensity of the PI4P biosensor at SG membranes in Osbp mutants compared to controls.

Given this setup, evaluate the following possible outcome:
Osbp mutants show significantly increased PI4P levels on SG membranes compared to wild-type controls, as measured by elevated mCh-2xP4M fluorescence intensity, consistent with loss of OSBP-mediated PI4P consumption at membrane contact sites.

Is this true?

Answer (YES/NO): NO